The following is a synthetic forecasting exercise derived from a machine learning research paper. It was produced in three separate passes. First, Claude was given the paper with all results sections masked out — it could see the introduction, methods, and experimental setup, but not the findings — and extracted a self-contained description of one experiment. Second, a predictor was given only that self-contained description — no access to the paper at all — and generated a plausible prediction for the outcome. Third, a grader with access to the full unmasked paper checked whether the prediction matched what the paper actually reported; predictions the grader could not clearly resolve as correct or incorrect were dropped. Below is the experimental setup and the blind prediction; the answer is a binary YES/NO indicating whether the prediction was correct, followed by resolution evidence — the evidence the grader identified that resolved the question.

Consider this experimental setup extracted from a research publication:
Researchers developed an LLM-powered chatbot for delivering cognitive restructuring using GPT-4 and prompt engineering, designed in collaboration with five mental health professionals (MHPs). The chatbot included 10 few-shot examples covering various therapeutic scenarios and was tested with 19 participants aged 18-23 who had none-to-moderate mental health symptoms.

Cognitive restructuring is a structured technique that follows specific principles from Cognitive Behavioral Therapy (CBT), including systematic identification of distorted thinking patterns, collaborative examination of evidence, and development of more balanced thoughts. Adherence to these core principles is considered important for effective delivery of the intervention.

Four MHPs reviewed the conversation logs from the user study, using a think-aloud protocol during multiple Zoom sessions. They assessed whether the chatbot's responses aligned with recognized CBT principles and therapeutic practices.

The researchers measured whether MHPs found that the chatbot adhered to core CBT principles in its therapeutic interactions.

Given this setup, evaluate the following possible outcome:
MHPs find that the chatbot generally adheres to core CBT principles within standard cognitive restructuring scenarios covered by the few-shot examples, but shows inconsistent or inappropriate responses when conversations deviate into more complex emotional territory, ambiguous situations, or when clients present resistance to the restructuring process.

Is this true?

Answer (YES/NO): YES